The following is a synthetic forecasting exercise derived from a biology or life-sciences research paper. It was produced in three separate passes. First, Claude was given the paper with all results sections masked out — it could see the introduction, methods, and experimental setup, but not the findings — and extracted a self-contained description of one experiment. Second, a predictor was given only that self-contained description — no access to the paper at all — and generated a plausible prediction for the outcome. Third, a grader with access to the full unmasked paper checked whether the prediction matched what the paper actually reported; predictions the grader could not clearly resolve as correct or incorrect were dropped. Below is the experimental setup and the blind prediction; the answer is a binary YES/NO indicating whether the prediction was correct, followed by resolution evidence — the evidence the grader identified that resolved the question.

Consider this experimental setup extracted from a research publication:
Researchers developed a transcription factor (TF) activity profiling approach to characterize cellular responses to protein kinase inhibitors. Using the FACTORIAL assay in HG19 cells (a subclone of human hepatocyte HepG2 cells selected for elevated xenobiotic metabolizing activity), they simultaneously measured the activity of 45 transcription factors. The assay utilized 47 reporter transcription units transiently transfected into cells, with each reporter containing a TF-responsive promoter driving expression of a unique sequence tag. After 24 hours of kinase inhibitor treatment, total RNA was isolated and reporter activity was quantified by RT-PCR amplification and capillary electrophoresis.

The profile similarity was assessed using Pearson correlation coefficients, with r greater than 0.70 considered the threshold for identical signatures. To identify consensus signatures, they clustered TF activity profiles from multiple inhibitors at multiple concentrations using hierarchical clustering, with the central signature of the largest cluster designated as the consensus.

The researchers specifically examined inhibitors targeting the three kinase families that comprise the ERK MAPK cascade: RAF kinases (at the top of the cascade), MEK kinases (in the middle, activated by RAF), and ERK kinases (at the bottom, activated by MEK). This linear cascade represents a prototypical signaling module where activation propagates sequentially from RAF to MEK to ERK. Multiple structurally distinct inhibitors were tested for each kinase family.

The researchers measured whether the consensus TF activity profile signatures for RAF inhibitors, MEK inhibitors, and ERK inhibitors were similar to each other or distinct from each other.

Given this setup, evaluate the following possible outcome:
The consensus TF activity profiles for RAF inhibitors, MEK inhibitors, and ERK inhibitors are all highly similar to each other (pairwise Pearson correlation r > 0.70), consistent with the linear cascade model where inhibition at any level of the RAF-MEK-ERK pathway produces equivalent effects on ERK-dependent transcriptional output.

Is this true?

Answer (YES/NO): YES